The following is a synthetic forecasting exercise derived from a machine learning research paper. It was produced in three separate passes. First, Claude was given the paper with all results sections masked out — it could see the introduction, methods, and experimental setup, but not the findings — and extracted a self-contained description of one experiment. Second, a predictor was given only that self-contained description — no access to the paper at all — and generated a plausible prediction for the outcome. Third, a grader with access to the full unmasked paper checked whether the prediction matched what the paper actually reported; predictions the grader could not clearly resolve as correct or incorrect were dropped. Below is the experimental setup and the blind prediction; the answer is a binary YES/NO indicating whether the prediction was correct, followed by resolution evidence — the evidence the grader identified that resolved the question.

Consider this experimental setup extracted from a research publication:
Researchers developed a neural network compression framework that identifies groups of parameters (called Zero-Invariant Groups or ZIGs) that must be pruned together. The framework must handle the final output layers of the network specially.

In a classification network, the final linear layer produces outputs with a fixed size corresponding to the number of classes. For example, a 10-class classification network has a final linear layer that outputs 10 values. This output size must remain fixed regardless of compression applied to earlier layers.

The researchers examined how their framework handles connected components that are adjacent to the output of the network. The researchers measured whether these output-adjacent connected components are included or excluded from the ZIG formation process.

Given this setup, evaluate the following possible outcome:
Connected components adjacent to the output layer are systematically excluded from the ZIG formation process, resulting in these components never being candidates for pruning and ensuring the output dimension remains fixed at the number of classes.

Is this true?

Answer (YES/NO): YES